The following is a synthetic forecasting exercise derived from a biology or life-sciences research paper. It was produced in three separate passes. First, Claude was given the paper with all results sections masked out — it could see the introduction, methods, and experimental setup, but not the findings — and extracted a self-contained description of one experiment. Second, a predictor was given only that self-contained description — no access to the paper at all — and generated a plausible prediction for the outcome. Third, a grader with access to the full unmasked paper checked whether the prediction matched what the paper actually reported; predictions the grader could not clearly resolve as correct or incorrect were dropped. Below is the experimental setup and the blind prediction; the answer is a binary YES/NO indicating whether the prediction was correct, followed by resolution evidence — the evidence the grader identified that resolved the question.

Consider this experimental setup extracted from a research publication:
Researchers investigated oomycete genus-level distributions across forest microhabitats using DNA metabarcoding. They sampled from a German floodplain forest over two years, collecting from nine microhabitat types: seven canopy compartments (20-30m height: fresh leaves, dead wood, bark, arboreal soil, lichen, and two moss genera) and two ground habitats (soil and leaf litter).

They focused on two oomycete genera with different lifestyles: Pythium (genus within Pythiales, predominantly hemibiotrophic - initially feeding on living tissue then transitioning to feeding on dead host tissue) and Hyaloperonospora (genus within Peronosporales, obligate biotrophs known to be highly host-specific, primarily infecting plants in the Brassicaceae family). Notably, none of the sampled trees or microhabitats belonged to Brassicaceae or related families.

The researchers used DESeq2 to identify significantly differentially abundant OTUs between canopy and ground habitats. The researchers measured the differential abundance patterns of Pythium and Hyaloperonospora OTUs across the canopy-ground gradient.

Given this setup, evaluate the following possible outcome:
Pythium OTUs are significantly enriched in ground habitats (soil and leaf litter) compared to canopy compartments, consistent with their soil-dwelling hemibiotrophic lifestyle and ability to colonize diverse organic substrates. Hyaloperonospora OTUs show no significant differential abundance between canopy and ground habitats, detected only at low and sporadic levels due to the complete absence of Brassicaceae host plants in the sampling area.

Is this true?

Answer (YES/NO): NO